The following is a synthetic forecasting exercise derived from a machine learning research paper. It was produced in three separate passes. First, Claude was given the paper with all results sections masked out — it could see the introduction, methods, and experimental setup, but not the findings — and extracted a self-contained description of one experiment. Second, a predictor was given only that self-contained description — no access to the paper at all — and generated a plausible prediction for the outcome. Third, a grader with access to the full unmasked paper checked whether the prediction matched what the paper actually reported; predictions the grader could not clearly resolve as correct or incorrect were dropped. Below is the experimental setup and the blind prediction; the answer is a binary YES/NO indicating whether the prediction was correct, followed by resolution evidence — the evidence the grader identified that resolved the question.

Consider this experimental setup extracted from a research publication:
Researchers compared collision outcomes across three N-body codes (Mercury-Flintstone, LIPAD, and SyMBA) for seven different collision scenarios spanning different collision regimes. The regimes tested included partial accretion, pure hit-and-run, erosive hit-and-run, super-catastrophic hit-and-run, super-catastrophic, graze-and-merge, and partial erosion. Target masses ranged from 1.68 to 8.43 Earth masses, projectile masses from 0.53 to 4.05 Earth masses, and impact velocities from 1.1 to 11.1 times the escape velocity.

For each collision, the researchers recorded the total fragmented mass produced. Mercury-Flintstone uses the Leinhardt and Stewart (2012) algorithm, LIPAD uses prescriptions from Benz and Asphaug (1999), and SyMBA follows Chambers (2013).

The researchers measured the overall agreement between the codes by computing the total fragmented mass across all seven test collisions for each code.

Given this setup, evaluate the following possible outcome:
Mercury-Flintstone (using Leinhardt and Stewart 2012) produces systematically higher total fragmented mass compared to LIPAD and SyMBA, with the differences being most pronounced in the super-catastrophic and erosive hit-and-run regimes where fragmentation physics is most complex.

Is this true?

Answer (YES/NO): NO